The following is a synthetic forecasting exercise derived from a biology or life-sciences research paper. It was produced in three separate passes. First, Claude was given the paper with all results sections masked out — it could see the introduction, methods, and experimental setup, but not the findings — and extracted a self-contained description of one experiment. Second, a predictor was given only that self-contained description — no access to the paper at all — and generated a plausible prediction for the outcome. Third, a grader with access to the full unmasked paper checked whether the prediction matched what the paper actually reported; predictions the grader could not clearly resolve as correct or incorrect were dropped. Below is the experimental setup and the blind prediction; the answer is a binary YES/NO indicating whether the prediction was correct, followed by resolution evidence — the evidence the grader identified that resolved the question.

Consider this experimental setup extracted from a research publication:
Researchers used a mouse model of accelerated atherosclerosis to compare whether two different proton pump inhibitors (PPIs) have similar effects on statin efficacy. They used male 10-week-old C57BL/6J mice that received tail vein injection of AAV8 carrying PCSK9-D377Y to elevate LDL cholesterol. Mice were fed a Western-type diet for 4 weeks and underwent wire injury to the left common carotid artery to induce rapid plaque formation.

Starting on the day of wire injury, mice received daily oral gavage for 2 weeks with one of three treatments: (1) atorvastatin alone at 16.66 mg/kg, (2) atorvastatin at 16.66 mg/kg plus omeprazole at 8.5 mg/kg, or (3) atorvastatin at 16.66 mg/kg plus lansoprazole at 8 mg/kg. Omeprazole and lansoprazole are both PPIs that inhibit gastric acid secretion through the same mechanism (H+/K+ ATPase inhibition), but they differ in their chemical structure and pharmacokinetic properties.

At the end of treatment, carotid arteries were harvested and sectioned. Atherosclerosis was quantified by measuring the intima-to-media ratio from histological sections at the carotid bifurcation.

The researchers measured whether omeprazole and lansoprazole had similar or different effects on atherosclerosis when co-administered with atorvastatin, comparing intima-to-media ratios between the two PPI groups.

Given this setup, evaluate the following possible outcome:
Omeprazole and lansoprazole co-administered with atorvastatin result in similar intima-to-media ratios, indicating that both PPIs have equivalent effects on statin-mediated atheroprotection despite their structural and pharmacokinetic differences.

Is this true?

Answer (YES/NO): NO